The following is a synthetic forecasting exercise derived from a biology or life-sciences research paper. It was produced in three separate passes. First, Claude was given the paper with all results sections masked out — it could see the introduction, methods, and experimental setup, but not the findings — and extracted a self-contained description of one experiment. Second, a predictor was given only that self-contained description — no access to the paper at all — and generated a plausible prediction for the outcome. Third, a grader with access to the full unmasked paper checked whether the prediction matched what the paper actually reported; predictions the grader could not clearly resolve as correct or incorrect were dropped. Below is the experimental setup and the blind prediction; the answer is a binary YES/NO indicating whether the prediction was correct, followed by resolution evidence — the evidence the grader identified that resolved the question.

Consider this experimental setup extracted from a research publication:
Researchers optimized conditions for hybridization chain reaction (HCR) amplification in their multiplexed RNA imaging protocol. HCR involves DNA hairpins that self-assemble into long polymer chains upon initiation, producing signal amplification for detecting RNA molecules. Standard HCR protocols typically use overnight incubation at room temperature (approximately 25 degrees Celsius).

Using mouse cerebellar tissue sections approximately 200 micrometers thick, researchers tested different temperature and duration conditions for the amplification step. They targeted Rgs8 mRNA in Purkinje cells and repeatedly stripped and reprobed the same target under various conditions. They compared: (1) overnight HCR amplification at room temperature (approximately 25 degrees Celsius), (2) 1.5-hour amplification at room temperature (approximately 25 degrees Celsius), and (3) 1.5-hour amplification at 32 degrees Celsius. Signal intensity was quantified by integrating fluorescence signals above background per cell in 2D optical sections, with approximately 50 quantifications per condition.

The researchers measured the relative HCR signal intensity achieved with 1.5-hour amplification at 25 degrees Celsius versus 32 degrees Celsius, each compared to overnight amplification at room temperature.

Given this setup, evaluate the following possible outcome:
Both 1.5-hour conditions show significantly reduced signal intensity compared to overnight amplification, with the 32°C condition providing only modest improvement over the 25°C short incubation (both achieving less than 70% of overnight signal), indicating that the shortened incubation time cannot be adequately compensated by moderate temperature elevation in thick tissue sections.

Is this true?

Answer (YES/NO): NO